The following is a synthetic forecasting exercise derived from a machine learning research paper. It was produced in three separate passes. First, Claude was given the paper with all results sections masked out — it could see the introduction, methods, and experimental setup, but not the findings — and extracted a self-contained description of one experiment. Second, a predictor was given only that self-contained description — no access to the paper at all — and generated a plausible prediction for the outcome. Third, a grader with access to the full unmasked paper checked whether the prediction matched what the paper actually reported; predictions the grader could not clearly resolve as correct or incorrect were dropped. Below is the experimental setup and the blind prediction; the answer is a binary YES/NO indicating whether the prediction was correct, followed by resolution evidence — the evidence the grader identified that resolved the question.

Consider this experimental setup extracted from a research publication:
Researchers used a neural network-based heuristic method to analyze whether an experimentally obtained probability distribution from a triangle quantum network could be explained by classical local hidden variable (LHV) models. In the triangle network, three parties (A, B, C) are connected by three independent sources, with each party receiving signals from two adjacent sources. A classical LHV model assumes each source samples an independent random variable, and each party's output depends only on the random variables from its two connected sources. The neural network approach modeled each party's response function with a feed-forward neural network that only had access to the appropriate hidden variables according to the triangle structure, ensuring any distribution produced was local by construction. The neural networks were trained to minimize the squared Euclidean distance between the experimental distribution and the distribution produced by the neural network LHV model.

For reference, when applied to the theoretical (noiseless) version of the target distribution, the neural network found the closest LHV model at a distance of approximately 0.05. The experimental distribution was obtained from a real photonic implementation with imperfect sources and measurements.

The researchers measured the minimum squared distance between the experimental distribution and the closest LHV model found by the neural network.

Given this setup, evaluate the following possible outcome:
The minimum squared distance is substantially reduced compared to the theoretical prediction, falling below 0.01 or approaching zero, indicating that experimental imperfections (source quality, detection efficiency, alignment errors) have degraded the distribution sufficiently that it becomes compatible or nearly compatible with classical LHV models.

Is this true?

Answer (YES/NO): NO